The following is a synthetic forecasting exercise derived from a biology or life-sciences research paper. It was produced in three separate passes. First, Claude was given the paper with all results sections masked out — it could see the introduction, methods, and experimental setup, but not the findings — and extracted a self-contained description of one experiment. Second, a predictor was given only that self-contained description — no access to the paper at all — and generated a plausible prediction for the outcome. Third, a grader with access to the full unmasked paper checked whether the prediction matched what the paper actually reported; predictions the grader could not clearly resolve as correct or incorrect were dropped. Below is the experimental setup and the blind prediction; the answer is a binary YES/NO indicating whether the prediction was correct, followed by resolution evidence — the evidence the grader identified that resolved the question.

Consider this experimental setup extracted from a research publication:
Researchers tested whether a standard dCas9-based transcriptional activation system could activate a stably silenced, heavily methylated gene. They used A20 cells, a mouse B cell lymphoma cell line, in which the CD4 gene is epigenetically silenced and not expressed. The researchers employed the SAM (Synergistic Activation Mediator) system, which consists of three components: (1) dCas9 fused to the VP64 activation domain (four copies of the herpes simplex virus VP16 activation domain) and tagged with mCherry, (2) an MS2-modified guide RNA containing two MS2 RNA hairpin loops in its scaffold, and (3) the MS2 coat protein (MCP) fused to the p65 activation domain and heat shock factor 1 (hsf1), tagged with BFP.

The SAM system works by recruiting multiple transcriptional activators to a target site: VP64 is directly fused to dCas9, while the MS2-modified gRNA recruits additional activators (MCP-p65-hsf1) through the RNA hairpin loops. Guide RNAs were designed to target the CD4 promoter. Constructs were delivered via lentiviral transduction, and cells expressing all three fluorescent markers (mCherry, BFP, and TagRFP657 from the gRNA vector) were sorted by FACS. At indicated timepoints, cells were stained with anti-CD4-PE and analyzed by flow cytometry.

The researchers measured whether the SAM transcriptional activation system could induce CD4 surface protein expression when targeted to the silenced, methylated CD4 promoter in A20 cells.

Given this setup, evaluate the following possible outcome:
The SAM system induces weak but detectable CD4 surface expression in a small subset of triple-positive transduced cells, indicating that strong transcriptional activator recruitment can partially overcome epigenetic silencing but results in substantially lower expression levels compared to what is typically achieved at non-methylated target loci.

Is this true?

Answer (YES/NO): NO